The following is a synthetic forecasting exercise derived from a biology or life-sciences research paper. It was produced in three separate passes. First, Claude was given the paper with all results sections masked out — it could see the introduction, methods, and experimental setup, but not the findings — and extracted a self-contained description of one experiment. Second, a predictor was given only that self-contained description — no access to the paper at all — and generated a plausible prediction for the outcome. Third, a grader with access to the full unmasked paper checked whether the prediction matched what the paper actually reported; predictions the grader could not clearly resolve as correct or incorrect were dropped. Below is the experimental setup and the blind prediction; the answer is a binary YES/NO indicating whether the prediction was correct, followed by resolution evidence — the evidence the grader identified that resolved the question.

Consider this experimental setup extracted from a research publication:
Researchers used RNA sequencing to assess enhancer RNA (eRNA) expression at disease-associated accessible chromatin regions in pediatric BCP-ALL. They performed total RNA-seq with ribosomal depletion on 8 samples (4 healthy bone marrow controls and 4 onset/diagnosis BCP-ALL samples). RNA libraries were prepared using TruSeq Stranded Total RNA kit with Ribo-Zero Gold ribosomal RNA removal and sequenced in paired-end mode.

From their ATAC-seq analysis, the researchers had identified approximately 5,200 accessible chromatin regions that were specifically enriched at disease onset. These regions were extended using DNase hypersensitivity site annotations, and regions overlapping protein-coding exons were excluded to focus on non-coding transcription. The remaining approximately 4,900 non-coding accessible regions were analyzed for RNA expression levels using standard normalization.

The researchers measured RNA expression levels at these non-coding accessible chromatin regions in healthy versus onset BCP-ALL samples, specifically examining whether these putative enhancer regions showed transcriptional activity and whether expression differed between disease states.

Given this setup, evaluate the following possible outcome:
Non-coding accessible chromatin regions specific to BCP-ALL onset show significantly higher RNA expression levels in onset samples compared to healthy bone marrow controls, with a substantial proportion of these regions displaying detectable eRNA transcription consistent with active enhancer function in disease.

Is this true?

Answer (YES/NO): YES